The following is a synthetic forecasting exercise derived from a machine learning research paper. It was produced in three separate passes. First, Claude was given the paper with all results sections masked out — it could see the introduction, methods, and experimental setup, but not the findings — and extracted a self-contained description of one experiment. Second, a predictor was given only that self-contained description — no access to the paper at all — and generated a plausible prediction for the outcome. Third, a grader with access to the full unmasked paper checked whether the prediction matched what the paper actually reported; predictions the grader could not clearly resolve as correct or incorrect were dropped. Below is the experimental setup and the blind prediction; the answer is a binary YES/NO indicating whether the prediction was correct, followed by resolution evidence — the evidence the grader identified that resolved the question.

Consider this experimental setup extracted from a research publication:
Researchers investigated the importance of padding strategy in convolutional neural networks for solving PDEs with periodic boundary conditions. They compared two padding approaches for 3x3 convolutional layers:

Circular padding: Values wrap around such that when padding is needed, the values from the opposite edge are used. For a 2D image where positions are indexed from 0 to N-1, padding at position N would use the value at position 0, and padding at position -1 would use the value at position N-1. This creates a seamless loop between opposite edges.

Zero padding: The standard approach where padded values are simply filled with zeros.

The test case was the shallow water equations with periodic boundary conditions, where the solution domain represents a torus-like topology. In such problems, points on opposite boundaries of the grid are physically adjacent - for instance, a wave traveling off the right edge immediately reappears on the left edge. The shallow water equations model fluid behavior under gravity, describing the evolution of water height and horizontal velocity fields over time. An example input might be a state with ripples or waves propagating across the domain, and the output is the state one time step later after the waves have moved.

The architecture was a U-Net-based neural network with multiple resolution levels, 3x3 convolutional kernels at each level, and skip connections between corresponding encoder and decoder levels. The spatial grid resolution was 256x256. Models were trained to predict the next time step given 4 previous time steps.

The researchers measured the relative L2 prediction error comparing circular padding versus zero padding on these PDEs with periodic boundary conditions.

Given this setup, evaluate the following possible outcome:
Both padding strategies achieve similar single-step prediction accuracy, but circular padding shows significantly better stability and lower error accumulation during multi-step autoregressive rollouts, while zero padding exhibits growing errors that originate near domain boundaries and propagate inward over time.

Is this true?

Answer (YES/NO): NO